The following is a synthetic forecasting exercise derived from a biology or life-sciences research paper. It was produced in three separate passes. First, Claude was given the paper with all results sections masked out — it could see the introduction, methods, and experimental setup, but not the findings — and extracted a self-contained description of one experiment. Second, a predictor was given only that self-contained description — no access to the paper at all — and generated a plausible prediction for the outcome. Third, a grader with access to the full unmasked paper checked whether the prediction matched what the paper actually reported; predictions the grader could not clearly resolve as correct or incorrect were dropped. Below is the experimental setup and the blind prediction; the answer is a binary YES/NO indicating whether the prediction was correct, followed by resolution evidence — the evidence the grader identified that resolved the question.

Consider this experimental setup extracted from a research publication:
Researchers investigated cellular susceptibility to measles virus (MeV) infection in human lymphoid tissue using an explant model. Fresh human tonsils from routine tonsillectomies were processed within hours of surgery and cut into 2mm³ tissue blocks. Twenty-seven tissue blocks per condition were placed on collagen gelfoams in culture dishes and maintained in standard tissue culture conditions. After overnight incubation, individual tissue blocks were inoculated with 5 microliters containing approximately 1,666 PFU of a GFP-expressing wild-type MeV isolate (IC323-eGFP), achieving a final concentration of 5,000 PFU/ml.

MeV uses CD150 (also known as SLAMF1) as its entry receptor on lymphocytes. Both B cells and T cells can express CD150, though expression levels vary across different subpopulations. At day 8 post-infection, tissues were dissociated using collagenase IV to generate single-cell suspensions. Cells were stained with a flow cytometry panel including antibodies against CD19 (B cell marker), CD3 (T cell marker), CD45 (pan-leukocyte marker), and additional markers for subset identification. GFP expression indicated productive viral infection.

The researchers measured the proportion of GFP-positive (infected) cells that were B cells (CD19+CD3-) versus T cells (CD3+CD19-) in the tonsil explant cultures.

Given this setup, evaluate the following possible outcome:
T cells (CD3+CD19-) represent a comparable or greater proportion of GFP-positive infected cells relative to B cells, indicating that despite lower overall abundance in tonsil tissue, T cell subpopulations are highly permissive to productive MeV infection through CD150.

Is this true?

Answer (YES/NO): NO